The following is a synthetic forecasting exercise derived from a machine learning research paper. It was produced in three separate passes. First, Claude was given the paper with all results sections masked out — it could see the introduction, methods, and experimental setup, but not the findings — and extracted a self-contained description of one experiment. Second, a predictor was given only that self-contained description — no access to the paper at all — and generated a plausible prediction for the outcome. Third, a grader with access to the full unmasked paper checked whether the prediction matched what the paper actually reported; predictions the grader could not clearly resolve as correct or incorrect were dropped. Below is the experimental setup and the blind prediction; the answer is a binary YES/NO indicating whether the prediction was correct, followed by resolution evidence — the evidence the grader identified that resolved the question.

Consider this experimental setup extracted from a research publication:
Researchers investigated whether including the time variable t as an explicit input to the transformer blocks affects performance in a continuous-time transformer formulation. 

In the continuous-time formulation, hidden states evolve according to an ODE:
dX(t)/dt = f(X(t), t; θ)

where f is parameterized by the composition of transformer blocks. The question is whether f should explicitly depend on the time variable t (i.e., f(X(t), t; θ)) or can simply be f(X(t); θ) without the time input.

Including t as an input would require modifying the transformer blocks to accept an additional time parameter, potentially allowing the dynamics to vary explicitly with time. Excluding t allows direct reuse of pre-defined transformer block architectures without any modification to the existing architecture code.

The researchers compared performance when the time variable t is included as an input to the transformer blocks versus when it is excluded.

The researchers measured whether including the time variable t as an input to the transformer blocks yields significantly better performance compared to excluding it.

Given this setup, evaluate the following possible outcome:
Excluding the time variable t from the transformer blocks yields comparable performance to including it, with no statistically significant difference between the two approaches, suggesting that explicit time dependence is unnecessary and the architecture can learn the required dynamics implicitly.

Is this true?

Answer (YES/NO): YES